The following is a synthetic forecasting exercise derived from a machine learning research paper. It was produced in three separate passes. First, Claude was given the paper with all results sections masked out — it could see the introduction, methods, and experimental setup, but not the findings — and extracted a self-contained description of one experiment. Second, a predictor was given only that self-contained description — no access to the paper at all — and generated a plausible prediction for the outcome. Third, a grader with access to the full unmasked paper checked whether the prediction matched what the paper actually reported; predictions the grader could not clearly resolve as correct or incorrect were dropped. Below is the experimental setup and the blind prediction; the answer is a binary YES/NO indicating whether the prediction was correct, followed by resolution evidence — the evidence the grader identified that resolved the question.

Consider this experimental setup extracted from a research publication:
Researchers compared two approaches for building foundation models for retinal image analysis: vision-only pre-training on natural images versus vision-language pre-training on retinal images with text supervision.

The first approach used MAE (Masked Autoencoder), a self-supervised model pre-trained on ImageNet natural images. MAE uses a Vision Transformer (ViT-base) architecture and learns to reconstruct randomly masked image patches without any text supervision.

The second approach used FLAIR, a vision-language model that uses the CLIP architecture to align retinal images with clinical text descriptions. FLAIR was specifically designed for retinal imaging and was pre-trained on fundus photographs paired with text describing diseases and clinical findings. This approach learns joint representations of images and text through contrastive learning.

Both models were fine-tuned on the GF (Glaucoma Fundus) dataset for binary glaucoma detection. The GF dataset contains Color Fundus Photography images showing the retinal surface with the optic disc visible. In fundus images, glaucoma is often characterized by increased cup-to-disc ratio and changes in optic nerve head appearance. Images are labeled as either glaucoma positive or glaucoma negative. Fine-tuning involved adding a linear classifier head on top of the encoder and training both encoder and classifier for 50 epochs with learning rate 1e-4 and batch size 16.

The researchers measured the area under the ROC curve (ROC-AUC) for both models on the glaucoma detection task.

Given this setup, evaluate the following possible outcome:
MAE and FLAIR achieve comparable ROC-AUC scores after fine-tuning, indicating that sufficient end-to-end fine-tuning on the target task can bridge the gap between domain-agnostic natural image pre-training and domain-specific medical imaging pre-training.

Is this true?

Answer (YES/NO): NO